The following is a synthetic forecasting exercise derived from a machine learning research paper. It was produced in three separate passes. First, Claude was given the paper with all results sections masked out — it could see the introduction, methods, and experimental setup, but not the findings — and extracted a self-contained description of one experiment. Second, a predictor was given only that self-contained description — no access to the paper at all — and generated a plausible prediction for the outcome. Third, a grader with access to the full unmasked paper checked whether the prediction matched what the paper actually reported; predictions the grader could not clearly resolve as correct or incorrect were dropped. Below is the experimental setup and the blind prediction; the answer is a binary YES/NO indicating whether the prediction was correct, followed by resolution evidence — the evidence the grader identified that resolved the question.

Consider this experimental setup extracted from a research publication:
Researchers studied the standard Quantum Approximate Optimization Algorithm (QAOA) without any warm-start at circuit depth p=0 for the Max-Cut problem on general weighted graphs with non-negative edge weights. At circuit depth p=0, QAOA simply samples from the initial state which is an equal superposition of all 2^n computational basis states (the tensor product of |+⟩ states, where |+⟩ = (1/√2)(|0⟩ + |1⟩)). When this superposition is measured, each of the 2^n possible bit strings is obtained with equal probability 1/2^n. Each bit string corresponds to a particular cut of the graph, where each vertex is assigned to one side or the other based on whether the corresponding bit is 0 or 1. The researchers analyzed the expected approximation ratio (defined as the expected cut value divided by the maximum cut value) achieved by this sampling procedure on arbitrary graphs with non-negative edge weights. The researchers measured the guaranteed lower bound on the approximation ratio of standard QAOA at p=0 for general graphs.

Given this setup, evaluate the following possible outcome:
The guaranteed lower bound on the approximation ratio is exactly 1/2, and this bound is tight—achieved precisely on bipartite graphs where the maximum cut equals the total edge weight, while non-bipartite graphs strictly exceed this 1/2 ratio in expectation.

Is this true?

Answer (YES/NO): NO